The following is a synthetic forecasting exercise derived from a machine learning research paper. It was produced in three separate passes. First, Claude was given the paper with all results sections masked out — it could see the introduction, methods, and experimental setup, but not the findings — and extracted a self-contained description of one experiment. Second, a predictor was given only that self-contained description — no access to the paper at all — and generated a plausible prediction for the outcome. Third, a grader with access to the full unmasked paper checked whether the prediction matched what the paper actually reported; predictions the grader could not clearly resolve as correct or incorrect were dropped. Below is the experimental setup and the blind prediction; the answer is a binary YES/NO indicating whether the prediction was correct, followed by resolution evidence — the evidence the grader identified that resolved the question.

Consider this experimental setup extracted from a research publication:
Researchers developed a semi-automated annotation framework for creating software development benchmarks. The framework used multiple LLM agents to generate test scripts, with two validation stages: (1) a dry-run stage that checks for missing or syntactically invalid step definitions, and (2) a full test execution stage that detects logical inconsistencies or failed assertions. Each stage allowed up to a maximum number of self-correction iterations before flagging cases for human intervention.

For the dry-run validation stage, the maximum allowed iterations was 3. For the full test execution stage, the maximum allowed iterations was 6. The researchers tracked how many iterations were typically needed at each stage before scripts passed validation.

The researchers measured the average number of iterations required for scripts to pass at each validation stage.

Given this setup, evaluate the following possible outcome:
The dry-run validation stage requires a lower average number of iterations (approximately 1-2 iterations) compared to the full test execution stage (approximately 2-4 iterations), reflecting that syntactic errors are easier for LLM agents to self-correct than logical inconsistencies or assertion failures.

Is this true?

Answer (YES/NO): NO